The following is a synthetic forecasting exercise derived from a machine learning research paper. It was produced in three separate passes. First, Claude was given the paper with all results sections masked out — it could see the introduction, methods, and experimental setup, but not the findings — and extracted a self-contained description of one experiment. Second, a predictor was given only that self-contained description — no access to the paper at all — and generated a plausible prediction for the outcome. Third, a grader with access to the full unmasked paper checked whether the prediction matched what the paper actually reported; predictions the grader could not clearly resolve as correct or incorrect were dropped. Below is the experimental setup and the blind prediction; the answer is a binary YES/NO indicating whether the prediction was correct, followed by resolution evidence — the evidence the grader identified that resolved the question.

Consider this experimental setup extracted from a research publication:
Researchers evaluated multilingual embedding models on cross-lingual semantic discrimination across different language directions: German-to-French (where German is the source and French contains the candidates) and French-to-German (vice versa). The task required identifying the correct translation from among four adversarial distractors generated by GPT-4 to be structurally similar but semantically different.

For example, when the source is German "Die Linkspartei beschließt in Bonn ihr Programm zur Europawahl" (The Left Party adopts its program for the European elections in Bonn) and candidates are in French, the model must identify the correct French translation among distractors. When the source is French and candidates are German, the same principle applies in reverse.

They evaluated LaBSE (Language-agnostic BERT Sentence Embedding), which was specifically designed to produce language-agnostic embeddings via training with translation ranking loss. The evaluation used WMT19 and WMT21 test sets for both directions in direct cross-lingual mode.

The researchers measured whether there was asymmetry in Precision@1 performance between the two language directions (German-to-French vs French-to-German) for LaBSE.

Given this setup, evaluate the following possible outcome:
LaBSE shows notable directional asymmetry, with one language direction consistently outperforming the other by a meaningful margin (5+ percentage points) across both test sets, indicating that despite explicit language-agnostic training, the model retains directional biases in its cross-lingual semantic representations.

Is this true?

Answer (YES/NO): NO